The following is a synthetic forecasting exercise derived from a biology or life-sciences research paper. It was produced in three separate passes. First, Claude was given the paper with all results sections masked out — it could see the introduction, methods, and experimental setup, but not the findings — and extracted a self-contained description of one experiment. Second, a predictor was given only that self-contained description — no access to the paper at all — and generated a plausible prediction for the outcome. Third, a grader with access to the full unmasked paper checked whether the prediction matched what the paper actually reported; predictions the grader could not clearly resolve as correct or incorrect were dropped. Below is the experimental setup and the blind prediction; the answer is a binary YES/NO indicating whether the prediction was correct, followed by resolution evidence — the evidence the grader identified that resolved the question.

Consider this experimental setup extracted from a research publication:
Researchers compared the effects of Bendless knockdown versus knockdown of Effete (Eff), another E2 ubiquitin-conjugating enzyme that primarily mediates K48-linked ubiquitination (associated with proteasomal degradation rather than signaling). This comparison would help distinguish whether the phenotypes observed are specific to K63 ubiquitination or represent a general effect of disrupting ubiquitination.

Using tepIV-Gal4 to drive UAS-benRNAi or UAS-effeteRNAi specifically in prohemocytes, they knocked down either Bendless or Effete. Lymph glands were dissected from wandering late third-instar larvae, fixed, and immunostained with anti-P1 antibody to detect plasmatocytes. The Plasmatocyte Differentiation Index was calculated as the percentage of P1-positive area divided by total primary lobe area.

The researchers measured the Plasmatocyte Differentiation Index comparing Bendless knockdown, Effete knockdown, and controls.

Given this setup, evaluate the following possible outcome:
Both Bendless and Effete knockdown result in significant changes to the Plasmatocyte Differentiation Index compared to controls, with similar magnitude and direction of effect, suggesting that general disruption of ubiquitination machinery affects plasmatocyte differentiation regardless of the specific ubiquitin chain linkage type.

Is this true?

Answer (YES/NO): NO